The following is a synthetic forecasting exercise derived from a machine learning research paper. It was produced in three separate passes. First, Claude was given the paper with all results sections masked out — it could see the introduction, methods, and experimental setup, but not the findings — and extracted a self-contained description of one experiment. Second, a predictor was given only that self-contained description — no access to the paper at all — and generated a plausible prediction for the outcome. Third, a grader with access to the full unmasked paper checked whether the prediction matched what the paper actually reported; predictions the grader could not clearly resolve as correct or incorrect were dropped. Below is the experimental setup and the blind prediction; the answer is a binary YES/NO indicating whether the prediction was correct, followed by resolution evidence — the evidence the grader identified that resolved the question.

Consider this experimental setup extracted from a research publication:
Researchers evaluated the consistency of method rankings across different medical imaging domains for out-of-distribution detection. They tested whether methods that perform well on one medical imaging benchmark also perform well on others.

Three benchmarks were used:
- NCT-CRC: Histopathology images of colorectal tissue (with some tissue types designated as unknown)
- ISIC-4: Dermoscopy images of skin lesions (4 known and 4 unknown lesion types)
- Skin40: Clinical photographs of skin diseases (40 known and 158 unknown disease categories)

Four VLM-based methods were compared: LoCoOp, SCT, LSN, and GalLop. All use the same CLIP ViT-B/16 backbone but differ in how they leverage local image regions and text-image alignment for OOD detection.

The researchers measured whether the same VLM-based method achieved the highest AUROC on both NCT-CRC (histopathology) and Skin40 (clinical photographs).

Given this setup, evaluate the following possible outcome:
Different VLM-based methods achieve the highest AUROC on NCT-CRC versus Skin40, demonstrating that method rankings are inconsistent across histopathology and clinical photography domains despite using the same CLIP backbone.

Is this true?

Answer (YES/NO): NO